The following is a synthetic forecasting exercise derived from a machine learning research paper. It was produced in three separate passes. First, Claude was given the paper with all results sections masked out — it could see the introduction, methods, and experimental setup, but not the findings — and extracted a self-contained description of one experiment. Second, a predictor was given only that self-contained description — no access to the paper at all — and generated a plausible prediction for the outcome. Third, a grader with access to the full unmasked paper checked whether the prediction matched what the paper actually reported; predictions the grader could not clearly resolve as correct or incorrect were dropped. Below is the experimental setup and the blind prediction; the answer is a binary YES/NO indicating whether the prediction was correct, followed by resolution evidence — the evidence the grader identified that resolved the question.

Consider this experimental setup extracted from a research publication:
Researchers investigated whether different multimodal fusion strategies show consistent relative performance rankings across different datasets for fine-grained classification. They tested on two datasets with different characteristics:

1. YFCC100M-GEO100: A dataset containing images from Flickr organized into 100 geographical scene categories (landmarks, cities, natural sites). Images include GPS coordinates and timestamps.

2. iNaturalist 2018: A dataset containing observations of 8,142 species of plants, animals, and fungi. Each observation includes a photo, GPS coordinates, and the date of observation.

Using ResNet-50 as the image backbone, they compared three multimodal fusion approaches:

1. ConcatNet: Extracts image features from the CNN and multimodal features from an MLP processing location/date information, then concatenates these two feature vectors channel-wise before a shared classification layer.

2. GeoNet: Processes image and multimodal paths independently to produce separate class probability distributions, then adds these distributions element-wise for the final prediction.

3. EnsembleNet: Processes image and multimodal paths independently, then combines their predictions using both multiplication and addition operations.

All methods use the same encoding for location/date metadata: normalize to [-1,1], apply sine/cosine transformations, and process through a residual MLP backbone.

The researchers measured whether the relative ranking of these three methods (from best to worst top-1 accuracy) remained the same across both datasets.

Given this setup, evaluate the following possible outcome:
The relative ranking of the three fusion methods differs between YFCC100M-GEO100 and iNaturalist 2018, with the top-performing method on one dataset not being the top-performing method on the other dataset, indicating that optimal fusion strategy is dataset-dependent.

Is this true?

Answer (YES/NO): YES